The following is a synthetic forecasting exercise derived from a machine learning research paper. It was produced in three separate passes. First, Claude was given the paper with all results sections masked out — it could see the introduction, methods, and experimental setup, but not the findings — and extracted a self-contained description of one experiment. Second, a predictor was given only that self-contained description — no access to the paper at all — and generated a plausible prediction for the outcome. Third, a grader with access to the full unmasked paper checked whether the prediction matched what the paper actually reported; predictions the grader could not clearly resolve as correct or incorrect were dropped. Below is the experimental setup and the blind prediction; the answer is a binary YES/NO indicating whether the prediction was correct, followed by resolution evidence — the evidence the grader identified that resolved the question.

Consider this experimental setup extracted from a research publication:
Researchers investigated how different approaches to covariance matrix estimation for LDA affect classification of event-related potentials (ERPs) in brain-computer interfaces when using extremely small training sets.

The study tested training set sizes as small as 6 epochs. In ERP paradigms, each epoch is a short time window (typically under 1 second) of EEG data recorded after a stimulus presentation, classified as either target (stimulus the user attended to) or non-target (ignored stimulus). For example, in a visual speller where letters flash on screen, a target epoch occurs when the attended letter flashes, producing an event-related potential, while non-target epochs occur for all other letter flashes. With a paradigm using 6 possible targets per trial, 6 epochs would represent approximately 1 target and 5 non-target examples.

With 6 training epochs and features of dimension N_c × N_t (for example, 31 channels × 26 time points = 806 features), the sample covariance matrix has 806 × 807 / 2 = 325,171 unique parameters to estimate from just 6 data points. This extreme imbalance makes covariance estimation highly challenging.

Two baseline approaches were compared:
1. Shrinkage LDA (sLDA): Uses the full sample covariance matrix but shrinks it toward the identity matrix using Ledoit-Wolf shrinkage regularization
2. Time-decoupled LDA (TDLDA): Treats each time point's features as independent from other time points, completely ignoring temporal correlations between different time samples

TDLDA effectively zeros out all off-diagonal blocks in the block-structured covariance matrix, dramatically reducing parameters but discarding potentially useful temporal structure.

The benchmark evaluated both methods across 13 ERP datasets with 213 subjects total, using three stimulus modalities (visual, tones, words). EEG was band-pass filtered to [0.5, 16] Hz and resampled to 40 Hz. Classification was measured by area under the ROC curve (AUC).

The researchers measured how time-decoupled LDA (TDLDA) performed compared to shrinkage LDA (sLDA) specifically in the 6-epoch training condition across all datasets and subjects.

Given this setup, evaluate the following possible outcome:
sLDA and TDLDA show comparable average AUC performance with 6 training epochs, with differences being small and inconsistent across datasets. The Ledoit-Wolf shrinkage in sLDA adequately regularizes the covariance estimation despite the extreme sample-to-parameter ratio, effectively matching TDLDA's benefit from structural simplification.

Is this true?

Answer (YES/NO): NO